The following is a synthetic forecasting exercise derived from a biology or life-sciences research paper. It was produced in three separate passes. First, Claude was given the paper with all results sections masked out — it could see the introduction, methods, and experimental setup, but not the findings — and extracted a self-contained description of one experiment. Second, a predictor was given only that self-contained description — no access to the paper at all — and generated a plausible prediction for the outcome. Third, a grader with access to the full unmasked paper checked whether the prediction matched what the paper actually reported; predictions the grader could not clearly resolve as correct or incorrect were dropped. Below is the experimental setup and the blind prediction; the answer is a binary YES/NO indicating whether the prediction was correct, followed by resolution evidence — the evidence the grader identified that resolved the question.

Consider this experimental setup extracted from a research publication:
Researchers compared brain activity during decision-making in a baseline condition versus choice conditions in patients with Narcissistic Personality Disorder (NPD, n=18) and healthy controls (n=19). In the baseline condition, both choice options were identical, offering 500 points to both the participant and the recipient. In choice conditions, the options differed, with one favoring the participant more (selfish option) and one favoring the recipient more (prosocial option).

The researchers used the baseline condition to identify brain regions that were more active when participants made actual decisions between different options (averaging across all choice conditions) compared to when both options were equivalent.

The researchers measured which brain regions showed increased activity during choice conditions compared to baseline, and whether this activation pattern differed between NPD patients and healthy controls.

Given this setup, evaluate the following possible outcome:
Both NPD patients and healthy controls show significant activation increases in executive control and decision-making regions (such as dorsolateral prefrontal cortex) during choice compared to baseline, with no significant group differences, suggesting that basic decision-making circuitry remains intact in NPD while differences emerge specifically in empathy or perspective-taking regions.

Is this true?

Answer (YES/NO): NO